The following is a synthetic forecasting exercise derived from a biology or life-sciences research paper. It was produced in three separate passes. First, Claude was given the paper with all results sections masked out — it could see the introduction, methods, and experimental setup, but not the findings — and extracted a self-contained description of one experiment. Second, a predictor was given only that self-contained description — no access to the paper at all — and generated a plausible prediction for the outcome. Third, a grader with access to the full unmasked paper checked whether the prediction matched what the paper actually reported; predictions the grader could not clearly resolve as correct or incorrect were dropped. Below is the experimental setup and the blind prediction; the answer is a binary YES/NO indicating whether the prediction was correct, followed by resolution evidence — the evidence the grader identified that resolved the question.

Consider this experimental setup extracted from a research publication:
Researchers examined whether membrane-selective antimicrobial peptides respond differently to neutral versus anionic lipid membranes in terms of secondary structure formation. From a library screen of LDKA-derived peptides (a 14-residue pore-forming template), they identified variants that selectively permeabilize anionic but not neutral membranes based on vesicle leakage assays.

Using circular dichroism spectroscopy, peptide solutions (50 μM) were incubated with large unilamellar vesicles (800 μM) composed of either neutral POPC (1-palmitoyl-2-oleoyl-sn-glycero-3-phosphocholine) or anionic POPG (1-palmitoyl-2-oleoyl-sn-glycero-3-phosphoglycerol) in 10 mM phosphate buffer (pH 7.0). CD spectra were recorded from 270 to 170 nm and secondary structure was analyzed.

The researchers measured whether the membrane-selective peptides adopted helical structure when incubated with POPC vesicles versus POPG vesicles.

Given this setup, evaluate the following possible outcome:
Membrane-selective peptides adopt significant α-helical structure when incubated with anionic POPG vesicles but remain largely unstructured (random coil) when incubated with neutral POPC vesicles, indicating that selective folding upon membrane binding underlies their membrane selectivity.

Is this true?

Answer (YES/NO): YES